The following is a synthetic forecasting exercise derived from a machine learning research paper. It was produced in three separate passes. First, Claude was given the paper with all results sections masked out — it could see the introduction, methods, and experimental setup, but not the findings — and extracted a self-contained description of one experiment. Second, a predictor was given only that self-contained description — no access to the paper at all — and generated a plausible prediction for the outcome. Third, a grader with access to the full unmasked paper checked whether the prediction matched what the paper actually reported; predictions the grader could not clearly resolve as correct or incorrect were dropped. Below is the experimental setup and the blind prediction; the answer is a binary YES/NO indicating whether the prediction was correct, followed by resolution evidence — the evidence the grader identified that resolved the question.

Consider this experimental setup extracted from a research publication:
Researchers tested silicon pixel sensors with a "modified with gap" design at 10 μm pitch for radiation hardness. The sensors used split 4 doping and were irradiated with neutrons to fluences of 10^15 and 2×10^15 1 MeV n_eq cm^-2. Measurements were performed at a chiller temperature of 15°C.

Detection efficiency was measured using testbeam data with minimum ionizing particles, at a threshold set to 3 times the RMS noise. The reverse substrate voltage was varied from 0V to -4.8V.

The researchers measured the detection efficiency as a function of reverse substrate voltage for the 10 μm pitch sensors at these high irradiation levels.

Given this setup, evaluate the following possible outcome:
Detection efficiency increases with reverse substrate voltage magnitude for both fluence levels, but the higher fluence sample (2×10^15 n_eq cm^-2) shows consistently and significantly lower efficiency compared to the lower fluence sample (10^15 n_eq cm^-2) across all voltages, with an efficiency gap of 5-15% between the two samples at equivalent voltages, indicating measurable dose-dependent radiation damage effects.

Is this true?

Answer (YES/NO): NO